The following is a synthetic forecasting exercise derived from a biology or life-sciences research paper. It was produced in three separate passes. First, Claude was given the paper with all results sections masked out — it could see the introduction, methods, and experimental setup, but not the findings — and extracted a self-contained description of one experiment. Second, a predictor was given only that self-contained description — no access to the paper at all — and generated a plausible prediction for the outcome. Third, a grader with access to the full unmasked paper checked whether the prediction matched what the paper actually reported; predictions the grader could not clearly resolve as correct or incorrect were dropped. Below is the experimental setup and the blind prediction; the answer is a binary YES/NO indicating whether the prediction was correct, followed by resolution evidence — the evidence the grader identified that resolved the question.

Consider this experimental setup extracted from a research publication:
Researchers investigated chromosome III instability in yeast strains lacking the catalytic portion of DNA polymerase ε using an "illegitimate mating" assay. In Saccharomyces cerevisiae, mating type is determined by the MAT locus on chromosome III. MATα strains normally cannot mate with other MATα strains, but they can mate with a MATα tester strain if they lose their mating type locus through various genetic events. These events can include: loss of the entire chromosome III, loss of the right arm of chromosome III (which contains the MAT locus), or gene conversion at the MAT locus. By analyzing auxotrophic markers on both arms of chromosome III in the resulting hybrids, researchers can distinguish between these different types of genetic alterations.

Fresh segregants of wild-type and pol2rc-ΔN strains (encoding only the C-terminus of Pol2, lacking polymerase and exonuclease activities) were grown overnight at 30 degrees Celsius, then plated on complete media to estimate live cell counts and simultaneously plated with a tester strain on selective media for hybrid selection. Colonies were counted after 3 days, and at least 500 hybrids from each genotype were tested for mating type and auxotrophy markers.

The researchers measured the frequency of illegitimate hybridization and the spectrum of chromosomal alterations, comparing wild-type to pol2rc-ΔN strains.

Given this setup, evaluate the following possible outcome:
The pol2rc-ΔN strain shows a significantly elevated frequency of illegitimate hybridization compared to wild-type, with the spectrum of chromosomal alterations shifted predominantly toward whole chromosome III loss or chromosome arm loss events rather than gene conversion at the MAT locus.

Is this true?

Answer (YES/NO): YES